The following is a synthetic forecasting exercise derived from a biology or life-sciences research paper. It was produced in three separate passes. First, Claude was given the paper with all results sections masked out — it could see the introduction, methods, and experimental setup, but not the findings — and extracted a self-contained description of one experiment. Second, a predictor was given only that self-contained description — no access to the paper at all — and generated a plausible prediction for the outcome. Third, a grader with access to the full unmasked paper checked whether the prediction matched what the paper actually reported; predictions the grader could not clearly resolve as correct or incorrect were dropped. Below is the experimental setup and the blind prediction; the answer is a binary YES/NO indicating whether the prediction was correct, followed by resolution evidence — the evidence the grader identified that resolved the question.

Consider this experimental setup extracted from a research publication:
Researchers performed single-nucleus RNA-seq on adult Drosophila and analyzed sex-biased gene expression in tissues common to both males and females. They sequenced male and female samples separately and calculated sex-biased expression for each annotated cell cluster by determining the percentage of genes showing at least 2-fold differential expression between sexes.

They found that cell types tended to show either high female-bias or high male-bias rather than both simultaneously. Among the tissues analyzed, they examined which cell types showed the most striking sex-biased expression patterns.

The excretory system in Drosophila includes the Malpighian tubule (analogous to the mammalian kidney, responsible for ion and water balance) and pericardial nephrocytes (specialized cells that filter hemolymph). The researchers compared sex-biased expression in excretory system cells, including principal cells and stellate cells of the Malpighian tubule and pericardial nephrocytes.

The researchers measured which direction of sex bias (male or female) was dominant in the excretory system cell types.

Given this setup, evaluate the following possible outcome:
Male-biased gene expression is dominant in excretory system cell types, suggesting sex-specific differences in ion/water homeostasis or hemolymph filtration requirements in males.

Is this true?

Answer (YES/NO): NO